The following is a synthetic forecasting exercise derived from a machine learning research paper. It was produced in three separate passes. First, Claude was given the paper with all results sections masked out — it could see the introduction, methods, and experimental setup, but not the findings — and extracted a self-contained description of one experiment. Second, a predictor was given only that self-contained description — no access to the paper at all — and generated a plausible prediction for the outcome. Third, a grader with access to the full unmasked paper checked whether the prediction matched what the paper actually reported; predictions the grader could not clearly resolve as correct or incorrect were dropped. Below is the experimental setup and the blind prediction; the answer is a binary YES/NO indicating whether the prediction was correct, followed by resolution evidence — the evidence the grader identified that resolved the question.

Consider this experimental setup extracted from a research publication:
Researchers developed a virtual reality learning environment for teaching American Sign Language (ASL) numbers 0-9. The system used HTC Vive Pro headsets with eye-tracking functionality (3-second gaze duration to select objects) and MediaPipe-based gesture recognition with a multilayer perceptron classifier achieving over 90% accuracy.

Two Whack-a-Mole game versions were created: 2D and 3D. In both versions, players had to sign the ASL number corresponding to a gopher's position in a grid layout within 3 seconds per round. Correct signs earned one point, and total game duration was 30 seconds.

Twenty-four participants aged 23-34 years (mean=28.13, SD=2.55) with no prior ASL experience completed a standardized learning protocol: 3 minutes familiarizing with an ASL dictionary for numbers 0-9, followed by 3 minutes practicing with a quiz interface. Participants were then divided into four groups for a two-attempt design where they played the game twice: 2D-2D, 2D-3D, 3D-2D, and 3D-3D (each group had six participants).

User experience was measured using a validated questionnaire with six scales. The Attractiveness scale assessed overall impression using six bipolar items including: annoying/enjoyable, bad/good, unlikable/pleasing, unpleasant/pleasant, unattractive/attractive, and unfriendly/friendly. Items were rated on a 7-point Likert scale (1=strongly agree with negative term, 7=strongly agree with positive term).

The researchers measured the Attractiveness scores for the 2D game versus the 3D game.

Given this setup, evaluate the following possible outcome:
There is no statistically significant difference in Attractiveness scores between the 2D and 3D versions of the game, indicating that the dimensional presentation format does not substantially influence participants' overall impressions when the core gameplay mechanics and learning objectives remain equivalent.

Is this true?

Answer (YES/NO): NO